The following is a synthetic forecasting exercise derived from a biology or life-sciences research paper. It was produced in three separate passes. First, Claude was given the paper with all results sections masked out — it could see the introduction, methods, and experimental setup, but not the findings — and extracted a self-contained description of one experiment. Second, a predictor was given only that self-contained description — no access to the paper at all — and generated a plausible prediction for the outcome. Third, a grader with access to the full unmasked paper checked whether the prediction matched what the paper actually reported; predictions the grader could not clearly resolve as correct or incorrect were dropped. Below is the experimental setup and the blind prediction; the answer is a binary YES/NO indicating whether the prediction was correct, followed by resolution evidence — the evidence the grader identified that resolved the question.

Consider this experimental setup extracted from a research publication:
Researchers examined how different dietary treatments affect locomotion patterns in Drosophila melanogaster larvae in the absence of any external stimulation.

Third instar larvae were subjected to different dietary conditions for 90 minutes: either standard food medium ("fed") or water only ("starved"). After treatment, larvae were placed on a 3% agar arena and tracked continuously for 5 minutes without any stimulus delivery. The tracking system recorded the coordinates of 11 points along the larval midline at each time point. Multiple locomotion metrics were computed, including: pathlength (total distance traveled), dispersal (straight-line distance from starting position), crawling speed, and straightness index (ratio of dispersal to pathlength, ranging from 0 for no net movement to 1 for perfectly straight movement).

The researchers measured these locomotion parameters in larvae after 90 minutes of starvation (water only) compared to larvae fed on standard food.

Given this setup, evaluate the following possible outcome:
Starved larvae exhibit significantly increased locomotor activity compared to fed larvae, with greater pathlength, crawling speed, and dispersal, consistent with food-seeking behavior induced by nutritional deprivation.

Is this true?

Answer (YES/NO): YES